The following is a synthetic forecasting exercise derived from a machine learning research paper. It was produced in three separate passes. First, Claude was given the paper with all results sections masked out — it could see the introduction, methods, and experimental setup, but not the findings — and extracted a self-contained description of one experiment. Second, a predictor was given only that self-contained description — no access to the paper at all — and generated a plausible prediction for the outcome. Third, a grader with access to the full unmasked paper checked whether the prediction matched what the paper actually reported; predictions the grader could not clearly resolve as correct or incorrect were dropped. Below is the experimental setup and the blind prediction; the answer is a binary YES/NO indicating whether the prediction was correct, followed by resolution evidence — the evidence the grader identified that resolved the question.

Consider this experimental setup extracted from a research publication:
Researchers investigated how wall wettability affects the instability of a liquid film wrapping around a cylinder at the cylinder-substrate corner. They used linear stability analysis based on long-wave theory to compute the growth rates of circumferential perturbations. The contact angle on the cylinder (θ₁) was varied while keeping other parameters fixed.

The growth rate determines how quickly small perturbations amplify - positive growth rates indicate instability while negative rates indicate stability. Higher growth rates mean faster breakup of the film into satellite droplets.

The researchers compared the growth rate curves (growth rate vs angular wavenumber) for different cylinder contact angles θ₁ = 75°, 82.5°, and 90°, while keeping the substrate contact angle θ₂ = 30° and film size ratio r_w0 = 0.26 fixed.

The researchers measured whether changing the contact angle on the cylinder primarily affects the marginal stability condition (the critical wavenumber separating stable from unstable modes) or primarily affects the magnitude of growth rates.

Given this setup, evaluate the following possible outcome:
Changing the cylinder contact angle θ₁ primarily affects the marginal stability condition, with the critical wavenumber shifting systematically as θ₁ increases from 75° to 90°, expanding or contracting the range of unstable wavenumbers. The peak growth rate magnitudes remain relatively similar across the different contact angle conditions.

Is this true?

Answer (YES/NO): NO